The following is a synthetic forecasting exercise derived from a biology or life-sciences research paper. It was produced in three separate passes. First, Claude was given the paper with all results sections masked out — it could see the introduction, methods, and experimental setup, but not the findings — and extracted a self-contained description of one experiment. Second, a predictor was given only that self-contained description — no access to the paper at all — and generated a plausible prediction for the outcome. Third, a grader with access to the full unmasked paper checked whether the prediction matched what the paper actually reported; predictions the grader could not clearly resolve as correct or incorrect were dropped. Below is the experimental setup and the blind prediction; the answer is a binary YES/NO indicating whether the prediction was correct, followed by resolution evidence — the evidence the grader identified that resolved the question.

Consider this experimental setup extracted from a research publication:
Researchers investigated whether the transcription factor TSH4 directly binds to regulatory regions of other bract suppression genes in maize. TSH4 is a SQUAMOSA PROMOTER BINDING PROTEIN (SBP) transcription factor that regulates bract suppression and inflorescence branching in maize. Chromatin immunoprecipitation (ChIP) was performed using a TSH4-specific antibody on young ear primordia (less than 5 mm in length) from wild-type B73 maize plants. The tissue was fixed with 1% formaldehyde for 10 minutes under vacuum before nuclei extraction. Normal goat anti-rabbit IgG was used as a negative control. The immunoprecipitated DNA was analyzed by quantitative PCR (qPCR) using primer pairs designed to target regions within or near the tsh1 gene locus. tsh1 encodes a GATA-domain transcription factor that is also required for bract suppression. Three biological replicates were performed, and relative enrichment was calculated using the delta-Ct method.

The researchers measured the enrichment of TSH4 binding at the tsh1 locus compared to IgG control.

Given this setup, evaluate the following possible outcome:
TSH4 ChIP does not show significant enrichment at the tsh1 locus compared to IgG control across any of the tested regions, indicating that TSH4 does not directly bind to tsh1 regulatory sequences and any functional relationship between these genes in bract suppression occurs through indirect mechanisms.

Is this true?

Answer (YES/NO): NO